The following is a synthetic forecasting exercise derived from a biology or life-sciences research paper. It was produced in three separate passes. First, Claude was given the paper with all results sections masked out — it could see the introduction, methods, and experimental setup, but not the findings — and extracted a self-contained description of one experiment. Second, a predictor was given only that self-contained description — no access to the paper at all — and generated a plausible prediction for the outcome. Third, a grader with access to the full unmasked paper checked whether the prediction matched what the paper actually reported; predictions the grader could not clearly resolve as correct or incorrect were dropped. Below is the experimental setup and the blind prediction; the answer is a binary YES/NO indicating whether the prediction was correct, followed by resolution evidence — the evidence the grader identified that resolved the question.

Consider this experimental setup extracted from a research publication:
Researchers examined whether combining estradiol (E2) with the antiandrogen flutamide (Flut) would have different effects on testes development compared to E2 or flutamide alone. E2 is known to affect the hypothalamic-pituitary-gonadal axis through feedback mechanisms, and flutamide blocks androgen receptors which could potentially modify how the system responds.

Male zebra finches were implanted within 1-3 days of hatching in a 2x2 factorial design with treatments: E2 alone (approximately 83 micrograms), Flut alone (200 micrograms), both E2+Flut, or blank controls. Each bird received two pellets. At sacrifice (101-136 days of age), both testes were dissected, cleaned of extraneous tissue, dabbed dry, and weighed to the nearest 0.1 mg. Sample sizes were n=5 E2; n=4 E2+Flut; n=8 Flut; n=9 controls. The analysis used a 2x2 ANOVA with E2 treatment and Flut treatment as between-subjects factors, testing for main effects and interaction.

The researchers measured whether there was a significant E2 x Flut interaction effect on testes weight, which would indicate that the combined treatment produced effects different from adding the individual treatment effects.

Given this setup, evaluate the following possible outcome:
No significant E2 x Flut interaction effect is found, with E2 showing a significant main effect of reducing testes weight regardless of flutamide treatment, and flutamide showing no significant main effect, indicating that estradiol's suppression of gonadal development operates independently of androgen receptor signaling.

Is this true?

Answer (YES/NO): YES